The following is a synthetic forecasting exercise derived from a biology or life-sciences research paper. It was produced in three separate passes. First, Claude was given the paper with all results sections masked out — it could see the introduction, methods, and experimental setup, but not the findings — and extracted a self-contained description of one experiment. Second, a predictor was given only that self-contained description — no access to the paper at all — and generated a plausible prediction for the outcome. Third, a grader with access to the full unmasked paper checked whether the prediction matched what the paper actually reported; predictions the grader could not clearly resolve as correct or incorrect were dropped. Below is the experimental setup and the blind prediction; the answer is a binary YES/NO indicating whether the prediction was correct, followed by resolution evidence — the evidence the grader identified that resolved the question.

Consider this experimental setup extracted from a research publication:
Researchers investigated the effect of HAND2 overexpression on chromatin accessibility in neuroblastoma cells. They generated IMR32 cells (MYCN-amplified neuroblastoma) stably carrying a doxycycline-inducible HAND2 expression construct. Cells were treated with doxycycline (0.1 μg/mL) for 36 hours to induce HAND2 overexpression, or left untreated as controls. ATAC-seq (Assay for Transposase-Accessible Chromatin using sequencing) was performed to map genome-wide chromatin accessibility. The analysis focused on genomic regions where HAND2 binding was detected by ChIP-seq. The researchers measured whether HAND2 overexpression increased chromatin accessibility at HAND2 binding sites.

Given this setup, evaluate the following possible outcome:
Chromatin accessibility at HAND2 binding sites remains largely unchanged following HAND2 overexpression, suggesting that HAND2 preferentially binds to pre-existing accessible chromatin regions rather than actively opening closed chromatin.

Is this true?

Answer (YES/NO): NO